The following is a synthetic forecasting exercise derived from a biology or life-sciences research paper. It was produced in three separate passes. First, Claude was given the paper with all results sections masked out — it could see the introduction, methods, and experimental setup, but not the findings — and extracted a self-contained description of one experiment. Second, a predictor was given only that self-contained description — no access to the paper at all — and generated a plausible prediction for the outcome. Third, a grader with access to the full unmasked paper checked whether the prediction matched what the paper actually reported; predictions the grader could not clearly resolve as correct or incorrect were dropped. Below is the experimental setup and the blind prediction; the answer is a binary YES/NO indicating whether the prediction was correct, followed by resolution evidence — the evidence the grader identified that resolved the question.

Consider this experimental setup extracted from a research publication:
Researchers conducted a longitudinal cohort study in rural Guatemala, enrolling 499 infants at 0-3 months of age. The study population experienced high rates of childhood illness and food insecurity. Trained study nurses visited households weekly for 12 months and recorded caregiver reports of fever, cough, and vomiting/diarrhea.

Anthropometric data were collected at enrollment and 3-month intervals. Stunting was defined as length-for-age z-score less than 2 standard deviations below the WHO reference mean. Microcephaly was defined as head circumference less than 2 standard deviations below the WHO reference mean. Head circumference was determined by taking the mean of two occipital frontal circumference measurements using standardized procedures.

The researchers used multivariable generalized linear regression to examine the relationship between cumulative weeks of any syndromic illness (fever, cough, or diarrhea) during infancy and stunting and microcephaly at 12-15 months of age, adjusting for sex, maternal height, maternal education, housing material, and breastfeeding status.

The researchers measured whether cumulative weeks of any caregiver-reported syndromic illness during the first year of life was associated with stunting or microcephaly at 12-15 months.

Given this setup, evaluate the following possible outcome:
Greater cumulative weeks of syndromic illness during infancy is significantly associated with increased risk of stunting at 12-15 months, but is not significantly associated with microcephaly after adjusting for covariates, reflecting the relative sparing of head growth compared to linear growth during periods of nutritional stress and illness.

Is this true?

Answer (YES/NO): NO